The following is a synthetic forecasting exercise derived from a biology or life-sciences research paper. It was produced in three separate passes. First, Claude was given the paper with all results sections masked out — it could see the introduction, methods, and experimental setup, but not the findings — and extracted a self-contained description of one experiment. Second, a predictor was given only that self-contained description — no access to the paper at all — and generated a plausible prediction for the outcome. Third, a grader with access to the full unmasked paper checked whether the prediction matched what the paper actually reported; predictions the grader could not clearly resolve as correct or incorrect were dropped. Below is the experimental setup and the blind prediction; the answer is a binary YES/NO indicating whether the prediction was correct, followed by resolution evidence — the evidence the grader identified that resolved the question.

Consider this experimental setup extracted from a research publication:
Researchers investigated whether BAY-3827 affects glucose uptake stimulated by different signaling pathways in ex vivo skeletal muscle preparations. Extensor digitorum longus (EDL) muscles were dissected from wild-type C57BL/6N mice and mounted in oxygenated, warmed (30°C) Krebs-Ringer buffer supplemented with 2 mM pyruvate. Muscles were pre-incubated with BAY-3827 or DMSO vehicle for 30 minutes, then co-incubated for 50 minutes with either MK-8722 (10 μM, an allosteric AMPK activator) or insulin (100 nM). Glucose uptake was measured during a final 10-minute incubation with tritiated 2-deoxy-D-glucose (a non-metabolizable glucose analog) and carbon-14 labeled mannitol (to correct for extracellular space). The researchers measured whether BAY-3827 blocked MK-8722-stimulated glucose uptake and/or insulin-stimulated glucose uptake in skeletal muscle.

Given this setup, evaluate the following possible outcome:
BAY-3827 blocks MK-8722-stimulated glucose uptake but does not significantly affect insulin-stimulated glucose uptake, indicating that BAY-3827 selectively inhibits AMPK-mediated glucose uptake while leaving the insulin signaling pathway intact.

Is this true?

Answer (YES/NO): NO